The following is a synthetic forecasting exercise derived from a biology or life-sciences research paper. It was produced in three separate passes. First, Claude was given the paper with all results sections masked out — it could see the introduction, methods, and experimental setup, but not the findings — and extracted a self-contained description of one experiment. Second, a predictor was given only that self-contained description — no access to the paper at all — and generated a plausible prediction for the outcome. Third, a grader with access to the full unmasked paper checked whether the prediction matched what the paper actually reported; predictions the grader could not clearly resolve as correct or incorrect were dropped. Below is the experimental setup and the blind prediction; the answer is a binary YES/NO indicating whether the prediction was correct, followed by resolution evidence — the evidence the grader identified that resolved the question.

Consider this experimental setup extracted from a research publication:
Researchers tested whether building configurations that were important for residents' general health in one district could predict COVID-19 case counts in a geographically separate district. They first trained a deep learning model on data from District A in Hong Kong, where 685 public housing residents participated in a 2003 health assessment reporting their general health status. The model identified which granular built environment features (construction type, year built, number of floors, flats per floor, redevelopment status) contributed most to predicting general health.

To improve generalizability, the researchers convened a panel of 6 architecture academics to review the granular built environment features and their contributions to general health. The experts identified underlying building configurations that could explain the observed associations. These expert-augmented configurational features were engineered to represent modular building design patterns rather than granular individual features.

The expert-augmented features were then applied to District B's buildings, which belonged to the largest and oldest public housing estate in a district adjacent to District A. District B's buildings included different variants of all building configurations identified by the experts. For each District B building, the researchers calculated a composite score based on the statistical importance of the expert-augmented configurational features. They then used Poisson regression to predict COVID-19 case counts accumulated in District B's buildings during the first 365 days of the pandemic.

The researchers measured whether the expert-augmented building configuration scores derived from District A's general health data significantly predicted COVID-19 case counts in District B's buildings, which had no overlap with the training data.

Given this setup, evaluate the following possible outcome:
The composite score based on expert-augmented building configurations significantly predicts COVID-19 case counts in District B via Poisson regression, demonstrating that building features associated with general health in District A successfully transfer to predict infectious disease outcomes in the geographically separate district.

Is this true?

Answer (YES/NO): YES